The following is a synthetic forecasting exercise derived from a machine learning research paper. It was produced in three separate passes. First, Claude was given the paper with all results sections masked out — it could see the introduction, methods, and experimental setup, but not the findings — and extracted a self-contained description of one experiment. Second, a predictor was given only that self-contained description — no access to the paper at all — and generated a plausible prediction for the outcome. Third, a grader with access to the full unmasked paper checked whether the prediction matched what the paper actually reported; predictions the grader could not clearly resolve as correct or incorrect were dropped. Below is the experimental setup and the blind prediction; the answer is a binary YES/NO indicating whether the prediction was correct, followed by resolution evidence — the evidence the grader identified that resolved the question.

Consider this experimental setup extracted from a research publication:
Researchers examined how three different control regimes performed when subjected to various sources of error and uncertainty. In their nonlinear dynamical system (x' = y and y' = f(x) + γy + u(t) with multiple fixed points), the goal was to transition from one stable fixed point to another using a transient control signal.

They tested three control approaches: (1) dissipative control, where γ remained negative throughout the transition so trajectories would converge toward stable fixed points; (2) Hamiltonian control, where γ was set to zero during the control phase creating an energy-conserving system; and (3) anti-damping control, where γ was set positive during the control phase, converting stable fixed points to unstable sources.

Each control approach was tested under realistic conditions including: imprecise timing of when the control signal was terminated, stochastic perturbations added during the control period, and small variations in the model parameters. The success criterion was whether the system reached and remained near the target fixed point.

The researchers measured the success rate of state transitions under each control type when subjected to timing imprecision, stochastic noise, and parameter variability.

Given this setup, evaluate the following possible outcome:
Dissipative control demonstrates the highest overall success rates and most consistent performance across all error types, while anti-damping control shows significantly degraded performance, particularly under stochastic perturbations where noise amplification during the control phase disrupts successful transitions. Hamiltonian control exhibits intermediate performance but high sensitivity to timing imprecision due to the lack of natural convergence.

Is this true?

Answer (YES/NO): NO